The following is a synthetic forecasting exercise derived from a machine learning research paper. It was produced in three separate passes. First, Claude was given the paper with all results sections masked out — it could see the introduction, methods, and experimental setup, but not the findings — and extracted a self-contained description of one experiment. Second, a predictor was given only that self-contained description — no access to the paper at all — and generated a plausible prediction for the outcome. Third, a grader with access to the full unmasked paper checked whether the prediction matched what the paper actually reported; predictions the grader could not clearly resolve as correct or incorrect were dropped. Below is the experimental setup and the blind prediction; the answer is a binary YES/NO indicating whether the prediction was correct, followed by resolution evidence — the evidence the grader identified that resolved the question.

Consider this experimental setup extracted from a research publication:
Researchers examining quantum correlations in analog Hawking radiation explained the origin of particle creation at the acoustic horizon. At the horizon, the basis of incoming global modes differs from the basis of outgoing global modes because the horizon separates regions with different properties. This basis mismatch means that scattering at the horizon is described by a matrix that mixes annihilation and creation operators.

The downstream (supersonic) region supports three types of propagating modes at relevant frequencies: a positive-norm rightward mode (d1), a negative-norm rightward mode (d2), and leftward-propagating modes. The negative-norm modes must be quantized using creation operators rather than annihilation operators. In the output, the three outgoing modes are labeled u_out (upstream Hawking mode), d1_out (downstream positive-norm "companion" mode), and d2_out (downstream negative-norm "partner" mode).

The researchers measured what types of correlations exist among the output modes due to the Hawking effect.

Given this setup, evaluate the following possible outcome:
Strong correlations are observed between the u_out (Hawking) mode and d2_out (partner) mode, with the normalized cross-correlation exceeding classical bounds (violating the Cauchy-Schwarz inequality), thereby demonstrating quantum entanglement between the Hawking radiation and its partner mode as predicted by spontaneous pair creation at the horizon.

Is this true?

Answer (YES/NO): NO